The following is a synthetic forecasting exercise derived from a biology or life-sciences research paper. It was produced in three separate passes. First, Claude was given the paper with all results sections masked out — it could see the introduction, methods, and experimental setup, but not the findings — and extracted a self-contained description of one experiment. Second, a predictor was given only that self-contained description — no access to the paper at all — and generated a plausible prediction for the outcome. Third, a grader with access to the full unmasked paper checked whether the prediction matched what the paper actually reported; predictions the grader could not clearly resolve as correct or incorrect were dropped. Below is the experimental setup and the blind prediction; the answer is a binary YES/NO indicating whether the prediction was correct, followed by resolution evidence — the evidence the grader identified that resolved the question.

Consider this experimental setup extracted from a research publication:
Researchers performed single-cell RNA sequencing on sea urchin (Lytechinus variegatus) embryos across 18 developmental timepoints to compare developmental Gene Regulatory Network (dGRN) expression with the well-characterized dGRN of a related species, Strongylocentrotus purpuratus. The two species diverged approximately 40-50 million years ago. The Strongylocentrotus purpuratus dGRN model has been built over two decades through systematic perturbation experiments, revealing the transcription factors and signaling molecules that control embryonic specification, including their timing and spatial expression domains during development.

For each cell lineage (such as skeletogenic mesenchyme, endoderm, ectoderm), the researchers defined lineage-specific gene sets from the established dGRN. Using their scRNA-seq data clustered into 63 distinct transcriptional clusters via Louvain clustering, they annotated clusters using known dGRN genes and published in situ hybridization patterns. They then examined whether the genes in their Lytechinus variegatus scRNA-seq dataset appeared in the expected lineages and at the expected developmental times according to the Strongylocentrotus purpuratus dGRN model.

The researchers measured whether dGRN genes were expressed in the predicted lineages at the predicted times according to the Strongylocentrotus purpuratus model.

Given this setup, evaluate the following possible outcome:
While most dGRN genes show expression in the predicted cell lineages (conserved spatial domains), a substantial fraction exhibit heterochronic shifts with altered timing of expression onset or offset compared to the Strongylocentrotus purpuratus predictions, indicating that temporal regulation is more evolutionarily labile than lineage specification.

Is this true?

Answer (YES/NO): YES